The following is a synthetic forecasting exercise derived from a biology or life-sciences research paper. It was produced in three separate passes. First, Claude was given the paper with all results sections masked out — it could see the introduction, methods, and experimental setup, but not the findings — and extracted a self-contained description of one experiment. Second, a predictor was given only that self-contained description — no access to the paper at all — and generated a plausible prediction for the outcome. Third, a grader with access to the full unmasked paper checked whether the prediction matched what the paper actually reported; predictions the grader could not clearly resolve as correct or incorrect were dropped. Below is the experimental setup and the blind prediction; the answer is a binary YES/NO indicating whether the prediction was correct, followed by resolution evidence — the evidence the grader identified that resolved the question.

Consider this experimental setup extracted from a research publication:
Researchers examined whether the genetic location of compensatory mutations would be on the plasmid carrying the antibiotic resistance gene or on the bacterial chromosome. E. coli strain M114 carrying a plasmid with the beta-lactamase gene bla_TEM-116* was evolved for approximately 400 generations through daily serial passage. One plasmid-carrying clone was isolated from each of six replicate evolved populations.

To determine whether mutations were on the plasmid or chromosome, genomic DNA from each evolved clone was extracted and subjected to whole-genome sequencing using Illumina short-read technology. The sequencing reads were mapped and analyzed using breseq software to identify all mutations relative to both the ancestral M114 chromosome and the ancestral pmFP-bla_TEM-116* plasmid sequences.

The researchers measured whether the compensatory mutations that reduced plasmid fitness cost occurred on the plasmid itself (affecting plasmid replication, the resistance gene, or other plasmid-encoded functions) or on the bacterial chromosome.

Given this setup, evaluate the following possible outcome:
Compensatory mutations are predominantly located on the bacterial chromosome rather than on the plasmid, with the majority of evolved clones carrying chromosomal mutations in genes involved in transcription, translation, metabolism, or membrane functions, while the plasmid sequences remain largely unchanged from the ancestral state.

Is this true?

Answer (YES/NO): NO